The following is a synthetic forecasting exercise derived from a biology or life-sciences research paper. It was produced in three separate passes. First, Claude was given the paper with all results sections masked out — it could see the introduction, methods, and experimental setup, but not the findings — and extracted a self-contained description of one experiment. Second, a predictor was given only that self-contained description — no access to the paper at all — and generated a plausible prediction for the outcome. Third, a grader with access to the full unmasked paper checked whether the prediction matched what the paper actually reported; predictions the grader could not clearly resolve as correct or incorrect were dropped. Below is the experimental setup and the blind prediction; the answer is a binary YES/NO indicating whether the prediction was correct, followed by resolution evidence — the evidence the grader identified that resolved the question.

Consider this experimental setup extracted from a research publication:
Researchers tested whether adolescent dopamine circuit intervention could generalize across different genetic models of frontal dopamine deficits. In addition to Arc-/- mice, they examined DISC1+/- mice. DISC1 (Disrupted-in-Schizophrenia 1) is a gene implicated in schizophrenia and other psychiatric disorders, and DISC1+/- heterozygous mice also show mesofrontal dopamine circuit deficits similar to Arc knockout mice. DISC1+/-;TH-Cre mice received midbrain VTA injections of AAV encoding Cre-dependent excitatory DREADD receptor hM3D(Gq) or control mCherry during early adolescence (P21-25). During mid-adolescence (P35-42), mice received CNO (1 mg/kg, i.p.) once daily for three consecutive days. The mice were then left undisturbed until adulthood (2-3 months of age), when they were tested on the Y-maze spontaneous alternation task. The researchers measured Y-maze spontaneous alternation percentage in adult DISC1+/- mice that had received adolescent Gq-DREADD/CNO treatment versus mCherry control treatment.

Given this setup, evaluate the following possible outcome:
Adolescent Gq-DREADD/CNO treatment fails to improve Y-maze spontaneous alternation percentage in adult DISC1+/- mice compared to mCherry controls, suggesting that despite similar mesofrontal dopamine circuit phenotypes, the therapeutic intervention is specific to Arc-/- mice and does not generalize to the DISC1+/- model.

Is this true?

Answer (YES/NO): NO